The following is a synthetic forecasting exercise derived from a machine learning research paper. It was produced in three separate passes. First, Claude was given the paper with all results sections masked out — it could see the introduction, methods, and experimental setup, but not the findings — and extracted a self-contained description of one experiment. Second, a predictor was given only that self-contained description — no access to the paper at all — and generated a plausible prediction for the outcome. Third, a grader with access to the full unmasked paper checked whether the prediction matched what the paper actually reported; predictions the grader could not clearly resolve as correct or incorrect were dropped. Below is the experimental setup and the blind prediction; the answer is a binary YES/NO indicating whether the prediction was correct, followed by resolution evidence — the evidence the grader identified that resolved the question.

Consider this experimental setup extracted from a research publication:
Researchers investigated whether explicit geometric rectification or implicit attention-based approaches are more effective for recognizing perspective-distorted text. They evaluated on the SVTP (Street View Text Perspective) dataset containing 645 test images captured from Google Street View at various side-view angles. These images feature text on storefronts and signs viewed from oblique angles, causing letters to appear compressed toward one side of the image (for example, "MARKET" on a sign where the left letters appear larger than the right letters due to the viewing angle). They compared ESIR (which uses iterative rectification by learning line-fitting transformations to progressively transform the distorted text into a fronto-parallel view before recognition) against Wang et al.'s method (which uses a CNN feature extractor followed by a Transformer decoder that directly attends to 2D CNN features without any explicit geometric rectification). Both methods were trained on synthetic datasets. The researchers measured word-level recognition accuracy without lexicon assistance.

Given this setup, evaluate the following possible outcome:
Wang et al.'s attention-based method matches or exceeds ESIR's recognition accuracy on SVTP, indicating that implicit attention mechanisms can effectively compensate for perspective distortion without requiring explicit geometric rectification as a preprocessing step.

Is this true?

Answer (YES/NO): YES